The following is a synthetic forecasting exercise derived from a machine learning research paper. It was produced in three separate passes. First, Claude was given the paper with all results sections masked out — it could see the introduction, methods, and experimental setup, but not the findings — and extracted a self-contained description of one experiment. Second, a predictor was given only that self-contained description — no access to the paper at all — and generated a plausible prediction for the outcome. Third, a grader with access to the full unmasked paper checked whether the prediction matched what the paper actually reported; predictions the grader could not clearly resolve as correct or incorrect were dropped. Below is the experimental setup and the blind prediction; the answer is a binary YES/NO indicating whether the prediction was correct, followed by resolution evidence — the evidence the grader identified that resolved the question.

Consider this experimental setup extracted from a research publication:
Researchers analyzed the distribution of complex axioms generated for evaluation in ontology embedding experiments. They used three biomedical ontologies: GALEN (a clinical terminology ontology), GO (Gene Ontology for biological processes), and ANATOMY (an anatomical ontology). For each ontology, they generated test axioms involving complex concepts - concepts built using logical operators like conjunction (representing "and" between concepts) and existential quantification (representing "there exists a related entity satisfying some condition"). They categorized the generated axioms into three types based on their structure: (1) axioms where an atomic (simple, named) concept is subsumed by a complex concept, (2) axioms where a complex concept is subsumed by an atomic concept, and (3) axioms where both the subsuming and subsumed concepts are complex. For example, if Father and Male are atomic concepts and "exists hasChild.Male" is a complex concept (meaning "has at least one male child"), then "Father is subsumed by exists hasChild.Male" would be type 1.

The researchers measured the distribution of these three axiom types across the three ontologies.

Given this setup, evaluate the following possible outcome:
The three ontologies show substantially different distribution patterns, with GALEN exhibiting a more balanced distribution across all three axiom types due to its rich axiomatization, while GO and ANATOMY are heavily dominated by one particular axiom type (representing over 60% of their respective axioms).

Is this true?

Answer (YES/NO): NO